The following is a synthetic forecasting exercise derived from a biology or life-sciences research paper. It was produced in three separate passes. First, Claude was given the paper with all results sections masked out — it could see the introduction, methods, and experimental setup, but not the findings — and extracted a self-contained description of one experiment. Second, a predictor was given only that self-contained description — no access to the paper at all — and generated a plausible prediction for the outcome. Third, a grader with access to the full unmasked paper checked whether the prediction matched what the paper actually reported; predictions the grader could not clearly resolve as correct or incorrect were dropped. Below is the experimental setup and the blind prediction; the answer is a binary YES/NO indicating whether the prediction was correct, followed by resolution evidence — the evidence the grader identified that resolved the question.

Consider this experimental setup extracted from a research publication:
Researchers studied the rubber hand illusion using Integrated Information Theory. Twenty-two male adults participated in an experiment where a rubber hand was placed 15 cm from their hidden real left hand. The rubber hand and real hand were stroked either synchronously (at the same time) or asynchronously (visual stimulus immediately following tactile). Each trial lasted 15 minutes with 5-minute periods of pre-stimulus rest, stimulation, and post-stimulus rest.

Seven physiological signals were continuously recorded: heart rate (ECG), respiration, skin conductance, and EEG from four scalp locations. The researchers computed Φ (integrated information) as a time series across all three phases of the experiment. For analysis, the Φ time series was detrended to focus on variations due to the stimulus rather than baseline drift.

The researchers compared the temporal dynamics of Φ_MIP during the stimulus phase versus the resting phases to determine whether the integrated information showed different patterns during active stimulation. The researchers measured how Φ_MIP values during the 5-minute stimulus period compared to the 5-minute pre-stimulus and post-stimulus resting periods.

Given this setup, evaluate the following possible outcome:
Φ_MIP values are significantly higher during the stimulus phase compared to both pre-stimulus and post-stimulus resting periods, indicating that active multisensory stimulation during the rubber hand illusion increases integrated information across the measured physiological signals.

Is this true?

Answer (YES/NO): NO